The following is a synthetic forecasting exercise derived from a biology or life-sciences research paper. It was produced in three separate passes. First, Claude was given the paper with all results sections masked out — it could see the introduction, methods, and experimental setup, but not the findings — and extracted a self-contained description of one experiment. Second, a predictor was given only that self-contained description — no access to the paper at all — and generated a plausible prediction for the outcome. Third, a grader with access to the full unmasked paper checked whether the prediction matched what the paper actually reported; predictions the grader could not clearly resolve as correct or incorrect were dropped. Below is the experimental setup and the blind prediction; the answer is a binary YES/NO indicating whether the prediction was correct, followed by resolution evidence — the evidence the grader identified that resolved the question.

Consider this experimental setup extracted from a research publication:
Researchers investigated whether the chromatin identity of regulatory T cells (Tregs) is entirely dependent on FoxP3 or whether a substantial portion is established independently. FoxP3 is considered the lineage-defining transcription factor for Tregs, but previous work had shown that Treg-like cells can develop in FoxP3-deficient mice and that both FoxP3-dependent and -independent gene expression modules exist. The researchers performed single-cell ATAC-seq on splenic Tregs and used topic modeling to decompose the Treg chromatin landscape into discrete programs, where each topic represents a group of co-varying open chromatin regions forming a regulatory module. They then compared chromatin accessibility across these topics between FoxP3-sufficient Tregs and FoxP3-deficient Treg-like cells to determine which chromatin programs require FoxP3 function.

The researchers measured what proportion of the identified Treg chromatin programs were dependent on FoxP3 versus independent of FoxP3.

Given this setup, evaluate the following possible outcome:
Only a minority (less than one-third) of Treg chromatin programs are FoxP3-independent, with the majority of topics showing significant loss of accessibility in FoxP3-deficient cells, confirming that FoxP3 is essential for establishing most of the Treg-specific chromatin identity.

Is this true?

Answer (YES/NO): NO